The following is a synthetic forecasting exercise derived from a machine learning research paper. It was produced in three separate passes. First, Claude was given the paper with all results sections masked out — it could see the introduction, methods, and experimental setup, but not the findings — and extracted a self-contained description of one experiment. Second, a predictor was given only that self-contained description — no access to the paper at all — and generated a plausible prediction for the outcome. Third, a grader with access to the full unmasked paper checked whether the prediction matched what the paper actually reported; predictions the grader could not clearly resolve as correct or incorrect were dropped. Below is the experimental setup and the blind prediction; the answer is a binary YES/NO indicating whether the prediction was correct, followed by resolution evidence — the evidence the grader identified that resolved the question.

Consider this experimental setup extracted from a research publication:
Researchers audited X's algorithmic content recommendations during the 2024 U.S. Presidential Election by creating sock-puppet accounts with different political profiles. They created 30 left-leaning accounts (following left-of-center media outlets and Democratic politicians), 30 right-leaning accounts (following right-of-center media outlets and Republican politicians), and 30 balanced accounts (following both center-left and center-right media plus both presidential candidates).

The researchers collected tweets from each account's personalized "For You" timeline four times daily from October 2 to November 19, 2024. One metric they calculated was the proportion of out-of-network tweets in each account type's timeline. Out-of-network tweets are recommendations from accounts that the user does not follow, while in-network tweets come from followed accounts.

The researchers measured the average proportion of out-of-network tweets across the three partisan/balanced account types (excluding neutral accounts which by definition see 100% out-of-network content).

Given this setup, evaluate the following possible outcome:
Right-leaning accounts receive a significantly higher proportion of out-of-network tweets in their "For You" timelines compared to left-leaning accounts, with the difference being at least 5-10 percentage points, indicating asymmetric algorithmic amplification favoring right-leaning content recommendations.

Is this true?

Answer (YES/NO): NO